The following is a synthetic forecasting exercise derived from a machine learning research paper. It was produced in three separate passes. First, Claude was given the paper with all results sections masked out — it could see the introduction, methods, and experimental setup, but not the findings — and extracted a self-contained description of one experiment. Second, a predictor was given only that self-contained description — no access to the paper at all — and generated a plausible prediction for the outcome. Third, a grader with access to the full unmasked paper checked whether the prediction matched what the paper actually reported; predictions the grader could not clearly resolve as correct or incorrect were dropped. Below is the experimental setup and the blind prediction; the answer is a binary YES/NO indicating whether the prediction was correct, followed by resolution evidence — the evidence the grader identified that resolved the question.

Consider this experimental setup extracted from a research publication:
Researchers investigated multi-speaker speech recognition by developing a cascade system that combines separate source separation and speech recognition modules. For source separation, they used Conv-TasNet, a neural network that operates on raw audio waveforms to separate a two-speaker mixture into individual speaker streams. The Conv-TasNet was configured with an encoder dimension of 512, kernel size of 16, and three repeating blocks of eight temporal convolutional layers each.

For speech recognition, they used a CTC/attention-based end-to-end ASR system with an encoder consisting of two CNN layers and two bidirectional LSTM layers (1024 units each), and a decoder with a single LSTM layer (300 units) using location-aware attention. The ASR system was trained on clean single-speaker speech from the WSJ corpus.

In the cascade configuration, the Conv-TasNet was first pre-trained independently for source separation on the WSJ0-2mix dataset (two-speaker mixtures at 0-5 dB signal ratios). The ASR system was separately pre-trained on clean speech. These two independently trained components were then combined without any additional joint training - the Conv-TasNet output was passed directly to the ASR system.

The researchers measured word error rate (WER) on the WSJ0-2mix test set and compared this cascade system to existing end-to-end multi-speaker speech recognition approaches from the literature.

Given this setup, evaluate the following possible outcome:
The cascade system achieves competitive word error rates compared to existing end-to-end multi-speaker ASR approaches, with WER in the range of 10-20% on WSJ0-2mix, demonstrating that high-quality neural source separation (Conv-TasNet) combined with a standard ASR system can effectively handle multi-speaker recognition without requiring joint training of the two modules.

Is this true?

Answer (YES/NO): NO